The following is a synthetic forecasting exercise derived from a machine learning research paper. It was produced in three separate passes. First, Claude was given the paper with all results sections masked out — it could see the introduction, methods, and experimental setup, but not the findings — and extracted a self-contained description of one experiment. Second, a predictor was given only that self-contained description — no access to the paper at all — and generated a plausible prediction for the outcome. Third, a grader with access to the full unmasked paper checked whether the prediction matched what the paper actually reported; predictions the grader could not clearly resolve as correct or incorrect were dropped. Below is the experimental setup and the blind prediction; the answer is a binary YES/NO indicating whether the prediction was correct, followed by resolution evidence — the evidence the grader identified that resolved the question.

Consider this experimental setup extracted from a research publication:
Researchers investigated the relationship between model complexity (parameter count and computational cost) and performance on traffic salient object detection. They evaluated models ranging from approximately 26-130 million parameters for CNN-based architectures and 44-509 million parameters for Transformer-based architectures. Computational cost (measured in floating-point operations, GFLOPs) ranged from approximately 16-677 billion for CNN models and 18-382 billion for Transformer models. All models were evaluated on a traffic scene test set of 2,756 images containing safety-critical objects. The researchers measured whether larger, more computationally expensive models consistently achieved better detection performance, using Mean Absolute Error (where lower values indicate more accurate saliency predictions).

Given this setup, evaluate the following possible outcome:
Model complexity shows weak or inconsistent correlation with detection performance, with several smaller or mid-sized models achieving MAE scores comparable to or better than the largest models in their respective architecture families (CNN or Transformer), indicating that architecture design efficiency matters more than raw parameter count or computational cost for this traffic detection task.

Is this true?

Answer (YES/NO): YES